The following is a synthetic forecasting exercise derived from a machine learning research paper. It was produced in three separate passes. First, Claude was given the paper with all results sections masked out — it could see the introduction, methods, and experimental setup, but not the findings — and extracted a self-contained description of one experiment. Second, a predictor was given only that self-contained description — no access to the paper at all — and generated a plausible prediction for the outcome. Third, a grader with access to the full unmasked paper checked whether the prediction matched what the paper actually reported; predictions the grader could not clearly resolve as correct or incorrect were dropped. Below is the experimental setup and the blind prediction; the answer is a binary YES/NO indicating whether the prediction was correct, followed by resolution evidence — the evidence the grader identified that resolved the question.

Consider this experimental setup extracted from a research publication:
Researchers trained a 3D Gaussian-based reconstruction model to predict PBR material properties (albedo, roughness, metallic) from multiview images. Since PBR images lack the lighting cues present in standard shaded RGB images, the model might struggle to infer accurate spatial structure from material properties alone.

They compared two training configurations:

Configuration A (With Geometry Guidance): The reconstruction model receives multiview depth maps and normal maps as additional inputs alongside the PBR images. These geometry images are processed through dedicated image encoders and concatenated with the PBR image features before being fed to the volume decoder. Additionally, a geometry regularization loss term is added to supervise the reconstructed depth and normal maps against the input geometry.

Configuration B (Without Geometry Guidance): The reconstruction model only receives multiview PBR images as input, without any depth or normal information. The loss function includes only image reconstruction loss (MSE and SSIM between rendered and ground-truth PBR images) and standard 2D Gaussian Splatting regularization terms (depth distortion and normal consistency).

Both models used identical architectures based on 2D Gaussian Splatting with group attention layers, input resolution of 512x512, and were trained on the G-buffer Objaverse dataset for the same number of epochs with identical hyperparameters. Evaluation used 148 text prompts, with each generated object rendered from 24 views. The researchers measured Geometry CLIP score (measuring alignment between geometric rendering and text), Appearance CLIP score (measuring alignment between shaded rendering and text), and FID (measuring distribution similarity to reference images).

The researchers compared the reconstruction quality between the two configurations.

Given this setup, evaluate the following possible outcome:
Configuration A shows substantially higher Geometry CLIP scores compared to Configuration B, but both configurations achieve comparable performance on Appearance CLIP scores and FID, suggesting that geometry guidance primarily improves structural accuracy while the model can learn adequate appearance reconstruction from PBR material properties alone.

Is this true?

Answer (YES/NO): NO